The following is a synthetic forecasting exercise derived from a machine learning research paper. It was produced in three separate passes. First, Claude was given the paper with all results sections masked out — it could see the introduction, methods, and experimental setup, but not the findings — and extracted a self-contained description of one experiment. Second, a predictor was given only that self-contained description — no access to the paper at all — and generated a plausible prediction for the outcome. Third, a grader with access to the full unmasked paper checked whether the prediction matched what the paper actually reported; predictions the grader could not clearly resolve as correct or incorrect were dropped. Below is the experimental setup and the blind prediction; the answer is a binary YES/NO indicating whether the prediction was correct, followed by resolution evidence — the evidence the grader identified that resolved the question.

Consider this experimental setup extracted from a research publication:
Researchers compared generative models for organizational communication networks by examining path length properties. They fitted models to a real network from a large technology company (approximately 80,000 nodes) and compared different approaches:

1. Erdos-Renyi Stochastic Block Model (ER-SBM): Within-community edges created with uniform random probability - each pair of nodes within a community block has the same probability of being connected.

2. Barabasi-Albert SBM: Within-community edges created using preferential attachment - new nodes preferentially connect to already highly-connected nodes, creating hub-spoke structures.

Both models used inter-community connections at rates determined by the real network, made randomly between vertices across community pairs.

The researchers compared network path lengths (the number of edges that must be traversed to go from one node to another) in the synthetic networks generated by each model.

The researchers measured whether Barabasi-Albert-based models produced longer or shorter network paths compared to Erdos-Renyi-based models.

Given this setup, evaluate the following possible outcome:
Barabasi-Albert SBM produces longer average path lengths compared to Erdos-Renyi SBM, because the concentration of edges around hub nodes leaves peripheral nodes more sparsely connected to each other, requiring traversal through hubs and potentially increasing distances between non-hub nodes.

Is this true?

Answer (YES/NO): YES